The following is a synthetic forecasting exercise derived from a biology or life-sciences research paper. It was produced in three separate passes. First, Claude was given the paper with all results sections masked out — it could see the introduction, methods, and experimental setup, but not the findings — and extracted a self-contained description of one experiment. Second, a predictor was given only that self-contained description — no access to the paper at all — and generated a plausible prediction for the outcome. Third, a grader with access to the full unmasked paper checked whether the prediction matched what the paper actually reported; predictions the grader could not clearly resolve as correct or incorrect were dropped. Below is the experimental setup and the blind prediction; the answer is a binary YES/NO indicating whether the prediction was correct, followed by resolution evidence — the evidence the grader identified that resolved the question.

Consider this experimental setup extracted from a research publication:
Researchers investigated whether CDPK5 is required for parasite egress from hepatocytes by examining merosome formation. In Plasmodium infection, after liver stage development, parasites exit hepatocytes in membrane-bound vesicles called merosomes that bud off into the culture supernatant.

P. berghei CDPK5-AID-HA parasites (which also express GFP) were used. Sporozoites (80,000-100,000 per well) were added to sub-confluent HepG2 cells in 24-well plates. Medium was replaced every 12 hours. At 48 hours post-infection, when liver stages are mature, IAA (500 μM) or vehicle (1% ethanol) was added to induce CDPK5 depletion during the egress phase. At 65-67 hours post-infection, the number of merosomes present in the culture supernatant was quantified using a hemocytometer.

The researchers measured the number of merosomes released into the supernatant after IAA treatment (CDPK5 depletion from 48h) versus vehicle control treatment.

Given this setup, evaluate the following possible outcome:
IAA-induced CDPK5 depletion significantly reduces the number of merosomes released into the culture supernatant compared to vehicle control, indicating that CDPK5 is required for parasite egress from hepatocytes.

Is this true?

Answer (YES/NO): YES